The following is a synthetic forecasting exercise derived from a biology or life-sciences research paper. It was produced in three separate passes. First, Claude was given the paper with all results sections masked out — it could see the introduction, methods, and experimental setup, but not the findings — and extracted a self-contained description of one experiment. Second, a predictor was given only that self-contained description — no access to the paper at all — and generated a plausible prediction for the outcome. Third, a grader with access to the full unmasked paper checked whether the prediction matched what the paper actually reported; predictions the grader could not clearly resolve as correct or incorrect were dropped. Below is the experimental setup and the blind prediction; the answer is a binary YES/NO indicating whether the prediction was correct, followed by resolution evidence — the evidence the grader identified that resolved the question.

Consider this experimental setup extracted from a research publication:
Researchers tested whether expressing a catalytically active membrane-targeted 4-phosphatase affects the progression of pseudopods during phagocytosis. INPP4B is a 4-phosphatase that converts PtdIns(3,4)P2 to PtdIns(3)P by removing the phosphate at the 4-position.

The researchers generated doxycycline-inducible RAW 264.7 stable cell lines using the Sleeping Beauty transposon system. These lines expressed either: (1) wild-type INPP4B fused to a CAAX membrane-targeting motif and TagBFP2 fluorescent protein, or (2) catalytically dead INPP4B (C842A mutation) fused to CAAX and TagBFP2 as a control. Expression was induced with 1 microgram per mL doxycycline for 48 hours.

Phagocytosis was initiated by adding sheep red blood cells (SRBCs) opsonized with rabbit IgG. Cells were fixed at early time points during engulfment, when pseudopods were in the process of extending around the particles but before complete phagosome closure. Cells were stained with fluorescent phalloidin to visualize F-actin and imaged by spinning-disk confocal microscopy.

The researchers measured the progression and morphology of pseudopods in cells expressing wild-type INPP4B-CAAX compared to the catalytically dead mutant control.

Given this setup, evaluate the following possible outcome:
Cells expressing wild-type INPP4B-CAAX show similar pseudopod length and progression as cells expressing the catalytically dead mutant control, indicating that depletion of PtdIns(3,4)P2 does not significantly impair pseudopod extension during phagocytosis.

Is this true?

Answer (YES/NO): NO